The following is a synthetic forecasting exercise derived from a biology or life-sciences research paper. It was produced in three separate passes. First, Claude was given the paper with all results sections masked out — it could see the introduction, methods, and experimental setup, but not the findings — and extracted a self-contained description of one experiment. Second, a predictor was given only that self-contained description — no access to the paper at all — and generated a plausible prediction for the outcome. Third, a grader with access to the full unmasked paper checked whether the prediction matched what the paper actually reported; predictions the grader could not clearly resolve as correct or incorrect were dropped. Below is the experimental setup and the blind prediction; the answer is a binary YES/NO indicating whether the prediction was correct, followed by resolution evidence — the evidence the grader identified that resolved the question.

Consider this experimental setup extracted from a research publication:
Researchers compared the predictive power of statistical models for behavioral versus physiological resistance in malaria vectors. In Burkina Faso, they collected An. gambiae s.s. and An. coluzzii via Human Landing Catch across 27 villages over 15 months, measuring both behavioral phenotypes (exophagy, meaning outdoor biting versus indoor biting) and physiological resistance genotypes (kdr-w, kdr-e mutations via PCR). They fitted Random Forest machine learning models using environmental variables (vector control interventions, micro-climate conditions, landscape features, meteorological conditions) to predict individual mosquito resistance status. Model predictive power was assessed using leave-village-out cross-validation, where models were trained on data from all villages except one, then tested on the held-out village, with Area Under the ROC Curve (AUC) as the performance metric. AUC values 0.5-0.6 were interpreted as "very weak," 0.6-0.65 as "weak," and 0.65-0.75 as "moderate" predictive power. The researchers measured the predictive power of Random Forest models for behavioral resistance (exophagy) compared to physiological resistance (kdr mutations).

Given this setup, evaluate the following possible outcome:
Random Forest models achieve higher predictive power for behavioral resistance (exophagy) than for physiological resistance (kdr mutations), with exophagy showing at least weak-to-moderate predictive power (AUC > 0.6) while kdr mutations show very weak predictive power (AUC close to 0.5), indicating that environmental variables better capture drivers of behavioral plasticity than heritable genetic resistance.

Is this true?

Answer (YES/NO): NO